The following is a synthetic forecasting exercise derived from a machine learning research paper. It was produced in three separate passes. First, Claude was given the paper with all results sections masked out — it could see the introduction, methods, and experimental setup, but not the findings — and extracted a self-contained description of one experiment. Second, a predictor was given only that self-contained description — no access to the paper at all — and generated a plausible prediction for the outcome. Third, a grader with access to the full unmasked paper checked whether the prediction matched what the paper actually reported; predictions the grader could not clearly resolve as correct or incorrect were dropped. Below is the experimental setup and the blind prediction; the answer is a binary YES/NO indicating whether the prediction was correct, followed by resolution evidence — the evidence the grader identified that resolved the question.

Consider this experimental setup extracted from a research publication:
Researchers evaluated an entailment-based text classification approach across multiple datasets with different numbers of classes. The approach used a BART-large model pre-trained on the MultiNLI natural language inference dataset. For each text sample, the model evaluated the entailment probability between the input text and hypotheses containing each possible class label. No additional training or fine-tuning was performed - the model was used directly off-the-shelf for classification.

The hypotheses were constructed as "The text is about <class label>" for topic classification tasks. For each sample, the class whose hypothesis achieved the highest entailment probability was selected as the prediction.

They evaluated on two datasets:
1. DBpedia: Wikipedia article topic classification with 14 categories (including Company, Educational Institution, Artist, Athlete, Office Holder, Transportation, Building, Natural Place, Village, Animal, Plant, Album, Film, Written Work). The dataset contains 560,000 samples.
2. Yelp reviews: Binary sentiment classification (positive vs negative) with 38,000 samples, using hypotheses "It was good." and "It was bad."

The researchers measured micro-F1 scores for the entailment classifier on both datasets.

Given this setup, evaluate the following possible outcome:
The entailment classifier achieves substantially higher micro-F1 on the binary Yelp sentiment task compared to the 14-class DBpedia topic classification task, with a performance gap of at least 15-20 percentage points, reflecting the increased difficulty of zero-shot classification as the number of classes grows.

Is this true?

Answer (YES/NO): NO